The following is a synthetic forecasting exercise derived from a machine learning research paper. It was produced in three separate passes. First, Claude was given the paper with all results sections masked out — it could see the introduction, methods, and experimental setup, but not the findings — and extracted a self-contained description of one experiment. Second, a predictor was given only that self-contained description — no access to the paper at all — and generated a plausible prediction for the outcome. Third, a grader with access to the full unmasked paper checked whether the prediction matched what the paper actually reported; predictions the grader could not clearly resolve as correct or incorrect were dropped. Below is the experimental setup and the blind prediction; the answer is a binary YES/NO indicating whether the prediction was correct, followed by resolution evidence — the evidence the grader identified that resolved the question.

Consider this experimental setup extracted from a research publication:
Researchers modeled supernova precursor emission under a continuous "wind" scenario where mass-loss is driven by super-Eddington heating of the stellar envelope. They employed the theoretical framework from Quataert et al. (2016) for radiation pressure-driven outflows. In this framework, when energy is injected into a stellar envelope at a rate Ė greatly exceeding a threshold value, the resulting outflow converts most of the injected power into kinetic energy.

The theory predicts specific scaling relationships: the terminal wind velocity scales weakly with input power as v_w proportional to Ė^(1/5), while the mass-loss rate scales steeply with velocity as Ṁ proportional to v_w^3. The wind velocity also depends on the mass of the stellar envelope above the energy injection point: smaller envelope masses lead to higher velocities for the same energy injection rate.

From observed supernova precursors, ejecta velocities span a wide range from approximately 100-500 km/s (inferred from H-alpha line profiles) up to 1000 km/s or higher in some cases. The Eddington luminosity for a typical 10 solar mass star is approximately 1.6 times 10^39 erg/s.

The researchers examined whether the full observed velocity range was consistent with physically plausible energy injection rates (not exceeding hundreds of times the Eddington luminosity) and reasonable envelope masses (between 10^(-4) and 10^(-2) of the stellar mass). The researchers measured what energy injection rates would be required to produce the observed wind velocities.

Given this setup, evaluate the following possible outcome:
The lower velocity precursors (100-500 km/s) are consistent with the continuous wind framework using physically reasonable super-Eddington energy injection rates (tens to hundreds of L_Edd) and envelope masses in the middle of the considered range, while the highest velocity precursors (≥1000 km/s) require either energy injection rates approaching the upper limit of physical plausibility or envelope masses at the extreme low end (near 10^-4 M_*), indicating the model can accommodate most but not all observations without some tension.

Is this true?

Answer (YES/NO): NO